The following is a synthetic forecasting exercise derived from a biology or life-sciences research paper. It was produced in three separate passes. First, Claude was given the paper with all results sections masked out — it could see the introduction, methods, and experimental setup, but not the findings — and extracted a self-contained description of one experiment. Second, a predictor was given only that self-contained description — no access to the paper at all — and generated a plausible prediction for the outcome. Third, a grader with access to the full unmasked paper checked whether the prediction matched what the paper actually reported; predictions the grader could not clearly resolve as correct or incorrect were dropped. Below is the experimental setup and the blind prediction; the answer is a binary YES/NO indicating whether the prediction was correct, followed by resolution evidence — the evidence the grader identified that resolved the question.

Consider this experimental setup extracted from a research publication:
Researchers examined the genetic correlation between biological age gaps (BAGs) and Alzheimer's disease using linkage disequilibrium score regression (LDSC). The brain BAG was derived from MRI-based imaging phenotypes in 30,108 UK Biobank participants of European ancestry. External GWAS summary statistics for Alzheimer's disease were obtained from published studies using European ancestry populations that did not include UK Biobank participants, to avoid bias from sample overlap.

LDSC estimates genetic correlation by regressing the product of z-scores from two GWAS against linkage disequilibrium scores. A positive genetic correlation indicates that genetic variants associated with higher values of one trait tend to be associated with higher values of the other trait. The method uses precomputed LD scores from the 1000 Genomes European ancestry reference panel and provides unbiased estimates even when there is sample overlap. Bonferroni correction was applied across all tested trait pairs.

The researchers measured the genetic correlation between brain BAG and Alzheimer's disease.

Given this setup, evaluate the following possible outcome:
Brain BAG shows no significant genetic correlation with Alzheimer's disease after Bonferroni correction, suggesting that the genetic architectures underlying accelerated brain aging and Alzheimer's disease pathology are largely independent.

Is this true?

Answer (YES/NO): NO